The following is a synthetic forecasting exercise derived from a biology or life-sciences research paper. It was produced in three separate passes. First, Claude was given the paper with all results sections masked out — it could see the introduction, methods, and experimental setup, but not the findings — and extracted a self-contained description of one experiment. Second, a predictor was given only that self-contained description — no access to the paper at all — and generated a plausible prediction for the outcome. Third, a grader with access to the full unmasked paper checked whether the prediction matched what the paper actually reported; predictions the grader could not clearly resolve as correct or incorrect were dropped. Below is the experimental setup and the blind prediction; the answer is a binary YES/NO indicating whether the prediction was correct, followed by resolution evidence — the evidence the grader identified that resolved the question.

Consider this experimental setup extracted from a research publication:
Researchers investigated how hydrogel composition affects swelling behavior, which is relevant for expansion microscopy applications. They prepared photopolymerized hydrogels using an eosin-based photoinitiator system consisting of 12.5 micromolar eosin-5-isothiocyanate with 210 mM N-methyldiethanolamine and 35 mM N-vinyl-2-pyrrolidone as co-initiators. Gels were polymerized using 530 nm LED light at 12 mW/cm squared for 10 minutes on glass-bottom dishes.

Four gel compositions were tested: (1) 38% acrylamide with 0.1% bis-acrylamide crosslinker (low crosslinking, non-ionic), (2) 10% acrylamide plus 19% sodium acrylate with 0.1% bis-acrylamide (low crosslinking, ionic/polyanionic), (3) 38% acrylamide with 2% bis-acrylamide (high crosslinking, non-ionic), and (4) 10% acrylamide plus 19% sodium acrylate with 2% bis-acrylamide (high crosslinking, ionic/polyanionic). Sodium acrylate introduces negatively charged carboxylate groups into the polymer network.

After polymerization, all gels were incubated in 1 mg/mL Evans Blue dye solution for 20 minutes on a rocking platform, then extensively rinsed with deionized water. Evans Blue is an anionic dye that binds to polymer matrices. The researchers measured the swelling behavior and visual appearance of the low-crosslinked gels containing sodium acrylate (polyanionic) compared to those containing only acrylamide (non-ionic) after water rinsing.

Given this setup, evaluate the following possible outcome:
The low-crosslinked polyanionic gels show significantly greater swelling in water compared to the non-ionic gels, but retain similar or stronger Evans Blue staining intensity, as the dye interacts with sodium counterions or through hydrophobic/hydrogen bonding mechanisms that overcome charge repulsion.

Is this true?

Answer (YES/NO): NO